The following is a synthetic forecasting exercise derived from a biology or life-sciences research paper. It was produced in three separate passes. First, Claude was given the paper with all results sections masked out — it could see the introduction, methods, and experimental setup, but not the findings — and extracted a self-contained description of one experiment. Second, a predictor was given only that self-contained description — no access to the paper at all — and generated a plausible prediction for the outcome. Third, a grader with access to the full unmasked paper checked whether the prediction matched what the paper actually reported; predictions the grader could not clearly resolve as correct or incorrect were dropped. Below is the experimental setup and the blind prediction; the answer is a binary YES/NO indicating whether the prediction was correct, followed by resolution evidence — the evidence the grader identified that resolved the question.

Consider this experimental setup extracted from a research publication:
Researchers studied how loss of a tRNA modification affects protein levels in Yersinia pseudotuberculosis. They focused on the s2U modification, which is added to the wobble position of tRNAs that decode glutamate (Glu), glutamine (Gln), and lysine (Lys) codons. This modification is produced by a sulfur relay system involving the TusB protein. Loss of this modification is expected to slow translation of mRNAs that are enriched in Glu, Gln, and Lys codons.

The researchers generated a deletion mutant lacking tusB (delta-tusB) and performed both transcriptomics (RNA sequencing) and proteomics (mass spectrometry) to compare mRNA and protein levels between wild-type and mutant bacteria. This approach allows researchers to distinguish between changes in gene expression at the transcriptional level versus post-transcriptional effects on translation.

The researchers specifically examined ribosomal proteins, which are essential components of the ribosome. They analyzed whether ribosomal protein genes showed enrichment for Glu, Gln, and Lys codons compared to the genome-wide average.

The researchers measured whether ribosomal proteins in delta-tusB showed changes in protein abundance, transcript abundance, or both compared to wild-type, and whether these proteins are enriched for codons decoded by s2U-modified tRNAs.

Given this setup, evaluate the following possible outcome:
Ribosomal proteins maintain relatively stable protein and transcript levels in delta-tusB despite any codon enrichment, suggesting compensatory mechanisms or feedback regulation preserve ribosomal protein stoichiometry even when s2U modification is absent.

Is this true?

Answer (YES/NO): NO